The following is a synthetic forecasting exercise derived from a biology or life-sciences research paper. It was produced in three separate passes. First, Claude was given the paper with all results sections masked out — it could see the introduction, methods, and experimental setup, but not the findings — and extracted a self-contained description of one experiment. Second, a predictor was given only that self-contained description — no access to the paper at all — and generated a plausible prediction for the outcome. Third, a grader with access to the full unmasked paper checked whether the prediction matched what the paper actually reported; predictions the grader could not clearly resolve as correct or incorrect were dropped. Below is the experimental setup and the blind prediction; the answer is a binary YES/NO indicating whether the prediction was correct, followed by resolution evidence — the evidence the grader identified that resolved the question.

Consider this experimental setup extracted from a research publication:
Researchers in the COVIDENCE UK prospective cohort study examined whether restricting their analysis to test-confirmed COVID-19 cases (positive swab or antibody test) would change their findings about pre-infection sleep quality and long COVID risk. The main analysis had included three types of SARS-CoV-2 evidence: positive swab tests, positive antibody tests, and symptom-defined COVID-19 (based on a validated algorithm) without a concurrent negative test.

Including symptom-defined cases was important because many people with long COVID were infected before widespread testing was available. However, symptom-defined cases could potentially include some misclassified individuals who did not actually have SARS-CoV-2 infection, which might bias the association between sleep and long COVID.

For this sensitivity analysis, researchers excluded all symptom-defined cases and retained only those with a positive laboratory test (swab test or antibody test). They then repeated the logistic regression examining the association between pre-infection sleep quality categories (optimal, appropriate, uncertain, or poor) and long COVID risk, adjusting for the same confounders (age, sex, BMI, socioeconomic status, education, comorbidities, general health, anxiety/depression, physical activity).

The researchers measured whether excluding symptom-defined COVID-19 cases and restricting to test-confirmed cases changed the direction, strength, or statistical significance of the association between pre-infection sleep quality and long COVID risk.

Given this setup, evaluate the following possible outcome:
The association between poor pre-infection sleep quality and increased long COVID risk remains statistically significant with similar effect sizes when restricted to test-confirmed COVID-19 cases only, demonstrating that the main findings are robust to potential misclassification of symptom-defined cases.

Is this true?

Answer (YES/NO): YES